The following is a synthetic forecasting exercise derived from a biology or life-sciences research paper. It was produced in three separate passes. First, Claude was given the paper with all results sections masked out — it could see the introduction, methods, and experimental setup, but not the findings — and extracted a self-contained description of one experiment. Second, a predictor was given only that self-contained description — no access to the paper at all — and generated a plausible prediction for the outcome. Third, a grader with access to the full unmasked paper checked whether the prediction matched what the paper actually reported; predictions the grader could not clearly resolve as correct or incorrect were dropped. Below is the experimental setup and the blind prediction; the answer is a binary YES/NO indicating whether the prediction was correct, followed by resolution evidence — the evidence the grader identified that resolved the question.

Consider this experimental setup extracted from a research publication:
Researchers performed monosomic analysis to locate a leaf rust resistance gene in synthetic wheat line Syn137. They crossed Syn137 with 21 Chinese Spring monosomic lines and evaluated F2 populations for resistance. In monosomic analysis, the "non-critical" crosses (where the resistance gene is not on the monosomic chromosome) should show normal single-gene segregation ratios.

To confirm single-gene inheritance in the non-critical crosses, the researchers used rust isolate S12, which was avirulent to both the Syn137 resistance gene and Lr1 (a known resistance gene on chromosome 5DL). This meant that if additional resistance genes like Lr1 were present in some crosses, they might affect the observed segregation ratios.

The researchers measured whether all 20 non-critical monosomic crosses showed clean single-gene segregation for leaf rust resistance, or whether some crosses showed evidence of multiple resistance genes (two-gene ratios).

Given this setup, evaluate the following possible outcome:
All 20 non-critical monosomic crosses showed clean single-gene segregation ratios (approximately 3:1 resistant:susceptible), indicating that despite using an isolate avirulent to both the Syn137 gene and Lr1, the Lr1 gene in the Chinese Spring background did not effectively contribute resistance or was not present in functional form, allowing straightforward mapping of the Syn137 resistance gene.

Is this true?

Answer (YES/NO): YES